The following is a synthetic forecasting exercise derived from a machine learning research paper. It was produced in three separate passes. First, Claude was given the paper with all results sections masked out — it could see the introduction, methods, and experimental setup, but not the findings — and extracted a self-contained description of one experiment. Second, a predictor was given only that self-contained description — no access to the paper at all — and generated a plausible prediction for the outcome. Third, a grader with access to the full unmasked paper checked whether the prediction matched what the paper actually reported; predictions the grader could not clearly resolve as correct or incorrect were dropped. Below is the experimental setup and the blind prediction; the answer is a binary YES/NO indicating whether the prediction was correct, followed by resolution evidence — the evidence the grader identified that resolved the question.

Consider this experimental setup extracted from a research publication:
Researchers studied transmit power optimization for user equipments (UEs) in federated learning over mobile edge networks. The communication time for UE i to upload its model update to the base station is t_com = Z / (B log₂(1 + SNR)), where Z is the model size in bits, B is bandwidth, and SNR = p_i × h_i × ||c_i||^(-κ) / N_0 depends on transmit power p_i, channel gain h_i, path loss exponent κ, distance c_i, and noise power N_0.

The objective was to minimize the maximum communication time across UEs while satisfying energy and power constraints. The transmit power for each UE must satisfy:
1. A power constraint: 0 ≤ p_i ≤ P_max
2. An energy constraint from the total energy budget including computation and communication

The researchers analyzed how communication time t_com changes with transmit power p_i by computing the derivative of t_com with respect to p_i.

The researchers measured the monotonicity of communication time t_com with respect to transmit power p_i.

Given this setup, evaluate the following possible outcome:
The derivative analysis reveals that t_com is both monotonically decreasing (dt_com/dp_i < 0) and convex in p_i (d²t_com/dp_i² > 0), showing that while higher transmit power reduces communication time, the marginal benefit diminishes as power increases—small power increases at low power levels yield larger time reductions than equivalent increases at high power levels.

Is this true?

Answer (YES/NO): NO